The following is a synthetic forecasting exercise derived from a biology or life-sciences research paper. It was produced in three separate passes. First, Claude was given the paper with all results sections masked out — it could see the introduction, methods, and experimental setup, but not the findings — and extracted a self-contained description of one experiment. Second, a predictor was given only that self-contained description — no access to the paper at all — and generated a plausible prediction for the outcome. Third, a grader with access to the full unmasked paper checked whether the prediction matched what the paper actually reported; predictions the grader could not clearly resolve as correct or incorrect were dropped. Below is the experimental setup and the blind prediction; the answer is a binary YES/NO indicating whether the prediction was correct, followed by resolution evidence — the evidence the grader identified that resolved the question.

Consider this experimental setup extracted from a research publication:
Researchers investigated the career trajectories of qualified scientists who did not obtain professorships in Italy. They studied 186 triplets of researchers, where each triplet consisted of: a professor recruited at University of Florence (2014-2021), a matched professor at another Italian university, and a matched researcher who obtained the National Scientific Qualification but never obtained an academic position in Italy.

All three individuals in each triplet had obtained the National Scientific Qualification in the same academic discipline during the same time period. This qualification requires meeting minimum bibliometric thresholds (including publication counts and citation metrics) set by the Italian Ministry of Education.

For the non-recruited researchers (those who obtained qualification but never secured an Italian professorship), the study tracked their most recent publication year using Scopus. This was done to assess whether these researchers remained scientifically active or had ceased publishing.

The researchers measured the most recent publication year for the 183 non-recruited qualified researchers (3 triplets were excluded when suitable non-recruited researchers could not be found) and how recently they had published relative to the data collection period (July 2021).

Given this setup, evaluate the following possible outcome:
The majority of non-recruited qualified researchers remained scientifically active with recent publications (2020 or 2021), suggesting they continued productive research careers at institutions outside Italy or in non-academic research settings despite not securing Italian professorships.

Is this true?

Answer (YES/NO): YES